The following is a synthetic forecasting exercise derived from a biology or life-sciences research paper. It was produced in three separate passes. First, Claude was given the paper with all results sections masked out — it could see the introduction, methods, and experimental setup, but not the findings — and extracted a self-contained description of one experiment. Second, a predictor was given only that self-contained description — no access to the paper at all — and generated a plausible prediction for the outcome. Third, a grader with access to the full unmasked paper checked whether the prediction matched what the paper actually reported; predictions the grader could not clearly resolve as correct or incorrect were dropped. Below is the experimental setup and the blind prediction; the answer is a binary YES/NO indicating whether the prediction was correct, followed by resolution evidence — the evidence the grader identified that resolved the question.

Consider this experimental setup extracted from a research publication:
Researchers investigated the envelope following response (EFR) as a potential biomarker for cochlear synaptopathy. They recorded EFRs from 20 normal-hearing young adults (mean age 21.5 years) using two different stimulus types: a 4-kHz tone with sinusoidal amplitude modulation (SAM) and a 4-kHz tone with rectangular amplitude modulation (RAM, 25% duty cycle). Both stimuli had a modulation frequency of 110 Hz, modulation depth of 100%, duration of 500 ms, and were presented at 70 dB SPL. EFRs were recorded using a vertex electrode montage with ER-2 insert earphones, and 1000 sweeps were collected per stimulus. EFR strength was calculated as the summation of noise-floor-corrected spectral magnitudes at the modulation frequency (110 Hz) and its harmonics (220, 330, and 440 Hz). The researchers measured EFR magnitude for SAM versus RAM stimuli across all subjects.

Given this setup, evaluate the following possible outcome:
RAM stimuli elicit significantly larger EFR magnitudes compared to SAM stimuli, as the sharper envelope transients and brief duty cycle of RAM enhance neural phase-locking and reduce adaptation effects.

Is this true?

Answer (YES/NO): YES